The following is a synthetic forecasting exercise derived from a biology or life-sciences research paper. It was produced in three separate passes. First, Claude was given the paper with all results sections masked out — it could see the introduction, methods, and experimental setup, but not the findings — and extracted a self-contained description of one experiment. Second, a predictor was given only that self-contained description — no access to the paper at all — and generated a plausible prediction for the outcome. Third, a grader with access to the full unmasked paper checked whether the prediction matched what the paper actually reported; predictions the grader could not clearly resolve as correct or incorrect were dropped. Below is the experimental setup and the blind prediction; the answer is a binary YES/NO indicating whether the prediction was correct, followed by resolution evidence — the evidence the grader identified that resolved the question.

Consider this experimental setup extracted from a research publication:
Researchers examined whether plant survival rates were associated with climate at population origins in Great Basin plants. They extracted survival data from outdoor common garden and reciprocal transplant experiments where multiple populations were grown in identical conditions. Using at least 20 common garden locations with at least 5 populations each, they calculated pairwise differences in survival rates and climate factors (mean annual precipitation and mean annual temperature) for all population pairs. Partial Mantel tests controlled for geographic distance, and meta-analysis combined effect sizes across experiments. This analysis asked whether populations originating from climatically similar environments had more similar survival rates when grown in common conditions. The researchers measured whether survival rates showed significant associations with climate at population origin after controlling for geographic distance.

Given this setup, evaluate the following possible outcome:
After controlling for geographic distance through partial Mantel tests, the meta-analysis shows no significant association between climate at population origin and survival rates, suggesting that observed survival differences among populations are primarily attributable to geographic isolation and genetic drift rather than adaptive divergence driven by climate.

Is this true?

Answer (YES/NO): NO